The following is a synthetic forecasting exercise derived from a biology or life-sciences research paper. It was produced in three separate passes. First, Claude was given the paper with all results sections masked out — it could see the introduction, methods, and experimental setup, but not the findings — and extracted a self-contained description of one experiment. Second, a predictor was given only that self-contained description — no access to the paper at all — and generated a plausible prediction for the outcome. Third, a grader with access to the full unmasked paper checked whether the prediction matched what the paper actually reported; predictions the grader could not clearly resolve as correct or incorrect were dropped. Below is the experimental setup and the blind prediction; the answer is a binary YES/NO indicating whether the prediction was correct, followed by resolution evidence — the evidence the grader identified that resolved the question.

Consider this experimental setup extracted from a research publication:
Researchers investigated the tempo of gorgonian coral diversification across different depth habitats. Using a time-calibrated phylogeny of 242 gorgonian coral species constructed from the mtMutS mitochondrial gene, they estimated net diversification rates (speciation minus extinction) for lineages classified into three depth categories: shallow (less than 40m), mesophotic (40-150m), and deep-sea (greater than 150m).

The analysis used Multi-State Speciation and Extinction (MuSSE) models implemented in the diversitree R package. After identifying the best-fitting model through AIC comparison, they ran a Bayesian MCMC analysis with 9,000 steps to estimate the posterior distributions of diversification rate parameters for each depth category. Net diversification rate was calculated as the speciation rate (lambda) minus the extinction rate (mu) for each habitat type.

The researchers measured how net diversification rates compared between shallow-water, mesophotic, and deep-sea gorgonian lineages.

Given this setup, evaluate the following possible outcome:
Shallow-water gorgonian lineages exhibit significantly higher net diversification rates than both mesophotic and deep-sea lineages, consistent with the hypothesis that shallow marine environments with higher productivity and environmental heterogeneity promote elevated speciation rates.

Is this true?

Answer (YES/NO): NO